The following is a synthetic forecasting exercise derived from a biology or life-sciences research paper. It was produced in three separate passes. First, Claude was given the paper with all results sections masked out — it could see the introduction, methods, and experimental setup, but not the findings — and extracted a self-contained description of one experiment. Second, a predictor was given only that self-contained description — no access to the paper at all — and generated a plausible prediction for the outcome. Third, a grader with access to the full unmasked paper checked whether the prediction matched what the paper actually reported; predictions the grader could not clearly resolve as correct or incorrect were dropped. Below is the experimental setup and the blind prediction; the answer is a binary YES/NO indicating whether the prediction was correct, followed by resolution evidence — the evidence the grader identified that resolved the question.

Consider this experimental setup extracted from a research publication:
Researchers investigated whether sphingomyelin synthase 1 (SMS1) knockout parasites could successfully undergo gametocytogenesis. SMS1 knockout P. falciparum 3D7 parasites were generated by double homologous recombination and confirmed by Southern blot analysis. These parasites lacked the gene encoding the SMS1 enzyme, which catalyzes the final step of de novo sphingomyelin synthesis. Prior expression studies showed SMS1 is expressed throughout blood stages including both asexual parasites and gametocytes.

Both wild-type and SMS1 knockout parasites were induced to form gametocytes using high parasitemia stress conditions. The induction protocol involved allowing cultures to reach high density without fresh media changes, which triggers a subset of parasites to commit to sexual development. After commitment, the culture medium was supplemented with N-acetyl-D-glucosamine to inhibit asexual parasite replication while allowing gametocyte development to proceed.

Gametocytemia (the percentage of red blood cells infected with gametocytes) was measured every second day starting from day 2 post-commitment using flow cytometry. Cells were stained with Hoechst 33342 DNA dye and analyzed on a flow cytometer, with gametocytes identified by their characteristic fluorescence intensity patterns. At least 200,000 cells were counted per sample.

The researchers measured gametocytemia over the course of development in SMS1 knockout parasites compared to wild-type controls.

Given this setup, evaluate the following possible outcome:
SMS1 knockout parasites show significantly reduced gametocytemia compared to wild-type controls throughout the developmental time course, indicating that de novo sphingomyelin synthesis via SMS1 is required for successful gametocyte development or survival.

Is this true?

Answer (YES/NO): NO